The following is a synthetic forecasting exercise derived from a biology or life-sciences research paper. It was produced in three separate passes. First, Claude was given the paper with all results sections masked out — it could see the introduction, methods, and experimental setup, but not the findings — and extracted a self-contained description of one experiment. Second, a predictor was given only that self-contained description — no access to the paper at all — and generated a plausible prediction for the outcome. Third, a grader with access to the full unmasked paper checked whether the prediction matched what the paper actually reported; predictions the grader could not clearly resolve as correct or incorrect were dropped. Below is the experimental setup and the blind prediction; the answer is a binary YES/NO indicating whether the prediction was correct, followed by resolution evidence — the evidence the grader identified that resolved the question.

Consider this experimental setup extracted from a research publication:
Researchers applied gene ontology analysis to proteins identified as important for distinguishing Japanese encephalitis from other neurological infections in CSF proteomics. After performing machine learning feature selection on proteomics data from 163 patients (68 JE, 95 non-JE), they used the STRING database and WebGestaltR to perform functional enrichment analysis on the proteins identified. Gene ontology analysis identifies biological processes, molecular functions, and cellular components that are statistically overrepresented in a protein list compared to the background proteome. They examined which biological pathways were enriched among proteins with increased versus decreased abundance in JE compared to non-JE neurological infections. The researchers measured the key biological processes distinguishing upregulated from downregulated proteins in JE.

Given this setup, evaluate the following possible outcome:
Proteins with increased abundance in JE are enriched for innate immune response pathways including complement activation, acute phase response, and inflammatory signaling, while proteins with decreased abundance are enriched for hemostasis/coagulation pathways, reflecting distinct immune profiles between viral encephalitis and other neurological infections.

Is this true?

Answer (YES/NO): NO